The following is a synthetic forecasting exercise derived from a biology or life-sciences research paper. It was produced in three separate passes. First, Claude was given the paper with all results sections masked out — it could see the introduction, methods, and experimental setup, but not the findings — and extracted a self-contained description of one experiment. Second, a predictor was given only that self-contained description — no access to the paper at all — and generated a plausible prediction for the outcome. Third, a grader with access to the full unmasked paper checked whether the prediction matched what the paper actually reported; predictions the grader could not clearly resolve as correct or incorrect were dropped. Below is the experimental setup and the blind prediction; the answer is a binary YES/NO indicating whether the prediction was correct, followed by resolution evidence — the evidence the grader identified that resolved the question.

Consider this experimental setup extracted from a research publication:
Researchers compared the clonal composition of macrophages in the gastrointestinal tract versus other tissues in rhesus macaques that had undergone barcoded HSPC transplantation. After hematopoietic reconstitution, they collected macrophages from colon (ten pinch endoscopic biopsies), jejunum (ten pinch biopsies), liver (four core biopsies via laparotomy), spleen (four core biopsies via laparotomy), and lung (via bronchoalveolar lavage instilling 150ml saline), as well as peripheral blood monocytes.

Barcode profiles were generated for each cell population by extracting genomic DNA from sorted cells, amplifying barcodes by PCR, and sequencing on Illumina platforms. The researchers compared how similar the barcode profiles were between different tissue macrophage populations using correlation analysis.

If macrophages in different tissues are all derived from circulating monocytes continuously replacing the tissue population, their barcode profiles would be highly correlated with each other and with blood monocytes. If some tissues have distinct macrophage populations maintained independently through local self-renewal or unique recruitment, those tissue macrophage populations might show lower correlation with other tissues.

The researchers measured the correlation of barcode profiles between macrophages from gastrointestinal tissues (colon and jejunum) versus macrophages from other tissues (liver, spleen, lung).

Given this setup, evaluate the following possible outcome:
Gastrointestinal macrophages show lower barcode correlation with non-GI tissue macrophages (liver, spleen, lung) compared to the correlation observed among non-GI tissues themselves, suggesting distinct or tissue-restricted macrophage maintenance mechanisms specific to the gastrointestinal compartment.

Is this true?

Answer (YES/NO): NO